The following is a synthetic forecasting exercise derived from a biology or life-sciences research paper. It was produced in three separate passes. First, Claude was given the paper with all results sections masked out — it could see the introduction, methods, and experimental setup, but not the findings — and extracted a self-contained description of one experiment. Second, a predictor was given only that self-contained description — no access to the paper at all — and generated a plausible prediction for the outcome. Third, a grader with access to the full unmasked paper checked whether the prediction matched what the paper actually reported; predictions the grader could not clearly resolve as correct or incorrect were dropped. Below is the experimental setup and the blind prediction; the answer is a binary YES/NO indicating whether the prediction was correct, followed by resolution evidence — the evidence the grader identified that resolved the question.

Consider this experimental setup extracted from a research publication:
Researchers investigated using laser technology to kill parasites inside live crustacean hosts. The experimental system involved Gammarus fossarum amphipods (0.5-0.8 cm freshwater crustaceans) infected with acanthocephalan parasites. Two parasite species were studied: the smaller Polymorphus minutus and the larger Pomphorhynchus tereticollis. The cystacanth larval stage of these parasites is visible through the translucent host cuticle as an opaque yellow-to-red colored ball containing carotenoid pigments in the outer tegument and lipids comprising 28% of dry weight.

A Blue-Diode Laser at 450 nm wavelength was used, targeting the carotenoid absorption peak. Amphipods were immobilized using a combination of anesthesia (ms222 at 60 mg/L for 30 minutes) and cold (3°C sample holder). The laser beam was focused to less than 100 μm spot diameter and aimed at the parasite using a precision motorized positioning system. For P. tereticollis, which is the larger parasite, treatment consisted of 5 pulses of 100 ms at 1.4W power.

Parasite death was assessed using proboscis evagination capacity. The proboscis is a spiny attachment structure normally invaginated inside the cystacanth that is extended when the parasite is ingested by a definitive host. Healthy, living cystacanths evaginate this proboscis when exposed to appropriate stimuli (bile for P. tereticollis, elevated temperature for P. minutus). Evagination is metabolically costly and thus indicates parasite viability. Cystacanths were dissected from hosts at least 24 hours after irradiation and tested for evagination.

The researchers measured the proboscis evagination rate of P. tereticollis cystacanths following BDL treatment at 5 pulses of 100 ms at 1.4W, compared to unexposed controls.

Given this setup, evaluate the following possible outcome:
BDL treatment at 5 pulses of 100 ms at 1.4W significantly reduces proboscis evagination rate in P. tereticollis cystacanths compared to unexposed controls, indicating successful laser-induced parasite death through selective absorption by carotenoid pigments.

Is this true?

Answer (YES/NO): NO